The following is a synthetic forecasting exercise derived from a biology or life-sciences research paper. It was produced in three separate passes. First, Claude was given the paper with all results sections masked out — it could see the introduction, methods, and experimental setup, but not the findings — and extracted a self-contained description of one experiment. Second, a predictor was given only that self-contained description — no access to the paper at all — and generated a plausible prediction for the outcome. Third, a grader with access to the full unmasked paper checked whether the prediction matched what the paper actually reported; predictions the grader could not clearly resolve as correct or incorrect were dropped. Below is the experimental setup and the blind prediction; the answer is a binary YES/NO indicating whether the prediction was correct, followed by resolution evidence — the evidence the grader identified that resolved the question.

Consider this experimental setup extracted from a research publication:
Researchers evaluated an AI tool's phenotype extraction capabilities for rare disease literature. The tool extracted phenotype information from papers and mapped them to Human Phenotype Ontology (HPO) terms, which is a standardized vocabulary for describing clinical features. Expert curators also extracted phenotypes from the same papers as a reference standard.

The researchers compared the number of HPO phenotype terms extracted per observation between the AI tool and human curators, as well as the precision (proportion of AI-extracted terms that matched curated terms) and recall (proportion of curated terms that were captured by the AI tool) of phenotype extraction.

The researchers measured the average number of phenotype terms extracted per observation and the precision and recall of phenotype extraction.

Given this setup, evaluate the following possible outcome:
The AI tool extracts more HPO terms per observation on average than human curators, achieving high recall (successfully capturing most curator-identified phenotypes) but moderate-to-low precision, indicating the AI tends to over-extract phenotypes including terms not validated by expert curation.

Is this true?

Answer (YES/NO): NO